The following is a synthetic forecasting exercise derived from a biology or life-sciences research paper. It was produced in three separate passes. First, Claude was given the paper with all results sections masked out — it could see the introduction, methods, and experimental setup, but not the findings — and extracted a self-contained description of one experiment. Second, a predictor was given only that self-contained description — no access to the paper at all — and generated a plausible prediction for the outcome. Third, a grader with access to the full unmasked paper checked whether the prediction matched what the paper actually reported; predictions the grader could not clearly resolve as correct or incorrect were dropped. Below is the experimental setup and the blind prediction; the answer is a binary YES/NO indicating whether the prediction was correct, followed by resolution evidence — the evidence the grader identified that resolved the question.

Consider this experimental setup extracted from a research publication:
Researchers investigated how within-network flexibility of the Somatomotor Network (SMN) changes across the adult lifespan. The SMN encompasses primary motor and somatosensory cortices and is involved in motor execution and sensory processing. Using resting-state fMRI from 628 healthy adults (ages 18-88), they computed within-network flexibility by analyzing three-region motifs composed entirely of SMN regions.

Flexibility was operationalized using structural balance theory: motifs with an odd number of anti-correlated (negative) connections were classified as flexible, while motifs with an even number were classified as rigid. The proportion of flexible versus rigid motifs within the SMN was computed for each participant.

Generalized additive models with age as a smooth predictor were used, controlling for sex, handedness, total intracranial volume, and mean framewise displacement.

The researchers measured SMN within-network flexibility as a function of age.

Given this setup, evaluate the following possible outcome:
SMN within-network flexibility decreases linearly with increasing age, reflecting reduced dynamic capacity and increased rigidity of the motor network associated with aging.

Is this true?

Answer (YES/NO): NO